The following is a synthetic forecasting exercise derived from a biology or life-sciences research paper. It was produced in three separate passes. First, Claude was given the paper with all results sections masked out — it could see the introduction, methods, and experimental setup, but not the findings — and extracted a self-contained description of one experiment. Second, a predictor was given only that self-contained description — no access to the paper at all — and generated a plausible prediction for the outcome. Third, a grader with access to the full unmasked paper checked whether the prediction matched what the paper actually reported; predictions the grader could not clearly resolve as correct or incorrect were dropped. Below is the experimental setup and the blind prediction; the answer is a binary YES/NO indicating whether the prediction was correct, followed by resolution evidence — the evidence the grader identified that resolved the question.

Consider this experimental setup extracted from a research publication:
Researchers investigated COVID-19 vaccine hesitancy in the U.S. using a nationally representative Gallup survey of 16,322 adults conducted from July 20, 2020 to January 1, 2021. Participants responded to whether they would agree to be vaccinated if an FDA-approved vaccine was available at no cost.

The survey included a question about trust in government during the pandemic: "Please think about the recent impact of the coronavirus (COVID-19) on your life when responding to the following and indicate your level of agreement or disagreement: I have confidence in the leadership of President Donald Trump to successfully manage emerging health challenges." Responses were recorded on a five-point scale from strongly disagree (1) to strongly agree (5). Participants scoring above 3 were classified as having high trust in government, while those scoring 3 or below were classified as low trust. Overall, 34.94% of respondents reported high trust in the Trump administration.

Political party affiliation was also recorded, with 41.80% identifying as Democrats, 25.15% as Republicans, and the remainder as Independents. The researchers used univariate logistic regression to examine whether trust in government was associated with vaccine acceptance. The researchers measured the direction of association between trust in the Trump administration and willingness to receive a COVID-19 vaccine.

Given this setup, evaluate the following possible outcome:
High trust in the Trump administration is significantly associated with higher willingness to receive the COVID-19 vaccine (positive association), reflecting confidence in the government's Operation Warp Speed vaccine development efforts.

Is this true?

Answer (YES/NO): NO